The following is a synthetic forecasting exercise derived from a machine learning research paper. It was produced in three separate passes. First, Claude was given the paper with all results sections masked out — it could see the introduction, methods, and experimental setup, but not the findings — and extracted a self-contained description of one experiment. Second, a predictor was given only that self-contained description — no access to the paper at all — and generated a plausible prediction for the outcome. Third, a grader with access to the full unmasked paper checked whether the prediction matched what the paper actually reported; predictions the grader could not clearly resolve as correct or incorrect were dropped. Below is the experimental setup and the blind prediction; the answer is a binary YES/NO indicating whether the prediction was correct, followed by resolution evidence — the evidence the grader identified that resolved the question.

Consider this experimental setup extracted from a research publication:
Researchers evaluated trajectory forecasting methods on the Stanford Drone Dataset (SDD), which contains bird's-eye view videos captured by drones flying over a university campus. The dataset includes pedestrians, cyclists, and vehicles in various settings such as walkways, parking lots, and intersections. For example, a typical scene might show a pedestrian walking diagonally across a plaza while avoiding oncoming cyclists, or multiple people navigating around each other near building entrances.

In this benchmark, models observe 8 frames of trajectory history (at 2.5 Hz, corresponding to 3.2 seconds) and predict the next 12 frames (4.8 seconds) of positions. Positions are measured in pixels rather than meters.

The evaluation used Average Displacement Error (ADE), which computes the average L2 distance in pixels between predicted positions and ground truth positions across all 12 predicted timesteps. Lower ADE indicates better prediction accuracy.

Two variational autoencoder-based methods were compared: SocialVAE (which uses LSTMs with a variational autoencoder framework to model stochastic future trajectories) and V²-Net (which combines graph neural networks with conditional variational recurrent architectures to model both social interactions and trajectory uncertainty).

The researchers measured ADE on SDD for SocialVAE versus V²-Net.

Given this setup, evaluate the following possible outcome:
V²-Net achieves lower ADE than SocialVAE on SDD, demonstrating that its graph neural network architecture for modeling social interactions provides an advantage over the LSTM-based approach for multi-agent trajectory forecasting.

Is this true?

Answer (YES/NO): YES